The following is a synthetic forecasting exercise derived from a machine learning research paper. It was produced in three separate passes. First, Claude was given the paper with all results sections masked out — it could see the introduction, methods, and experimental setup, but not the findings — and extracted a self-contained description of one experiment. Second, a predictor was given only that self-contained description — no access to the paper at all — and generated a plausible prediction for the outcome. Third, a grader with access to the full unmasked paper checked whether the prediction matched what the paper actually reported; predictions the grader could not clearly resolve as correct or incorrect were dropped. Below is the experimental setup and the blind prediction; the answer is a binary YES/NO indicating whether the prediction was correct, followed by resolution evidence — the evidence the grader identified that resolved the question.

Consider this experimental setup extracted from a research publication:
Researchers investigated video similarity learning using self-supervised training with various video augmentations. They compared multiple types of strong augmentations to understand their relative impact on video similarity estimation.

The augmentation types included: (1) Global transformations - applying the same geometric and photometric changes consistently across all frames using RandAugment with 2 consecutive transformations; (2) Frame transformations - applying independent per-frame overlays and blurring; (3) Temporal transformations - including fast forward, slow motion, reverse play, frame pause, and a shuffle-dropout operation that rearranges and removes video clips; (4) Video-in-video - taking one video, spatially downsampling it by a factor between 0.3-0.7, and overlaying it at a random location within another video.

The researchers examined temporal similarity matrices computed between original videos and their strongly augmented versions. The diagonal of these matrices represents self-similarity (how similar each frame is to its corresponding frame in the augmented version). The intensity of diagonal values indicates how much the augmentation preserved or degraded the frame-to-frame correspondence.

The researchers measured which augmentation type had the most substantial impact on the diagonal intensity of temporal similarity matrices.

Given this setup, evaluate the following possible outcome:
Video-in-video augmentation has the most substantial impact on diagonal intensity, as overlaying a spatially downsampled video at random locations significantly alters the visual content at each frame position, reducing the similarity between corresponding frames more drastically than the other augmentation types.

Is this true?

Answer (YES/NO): YES